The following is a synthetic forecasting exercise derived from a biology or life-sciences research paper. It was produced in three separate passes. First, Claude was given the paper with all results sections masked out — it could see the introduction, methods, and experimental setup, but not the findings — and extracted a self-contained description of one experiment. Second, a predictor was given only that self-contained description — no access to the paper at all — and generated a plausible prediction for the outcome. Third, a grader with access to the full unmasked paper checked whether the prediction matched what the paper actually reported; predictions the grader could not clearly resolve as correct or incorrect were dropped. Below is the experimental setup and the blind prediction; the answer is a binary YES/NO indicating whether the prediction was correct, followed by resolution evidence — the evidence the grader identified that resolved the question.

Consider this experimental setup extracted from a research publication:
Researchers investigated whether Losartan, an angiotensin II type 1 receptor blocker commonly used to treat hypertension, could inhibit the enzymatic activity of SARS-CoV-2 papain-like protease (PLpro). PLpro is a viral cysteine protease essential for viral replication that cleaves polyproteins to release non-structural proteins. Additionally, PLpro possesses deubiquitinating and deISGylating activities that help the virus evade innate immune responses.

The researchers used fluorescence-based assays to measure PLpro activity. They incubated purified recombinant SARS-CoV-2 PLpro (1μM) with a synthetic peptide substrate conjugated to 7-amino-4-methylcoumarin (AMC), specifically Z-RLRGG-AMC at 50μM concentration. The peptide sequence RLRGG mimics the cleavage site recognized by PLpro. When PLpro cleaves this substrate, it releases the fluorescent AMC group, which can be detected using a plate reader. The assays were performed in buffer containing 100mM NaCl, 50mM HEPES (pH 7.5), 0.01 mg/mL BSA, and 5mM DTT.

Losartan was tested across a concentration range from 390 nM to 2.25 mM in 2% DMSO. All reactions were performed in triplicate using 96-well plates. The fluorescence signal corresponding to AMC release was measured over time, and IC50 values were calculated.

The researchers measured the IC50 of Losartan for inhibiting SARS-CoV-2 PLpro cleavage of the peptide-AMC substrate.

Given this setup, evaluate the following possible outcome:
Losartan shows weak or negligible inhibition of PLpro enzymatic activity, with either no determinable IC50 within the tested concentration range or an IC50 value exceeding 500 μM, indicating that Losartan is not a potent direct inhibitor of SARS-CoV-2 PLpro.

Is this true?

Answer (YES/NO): YES